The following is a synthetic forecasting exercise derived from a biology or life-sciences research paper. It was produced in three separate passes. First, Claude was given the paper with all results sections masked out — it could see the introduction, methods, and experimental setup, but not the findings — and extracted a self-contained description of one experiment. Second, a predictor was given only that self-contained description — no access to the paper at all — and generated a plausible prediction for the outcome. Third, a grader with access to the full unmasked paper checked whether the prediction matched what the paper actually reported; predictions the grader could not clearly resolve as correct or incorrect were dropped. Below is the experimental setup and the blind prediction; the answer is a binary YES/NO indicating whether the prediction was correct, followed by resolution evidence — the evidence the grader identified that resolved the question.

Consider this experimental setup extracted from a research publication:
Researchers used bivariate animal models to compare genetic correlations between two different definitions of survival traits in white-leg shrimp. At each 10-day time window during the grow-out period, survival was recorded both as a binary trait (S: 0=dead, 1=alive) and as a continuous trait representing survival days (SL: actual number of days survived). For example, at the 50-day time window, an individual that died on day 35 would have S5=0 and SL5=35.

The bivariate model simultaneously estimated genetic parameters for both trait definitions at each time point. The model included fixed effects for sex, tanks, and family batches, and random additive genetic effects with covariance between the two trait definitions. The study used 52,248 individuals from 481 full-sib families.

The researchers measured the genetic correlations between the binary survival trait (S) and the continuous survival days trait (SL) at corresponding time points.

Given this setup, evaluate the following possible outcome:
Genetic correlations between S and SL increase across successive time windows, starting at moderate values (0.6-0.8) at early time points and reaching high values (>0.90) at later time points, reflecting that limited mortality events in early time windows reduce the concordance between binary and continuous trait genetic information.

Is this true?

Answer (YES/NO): NO